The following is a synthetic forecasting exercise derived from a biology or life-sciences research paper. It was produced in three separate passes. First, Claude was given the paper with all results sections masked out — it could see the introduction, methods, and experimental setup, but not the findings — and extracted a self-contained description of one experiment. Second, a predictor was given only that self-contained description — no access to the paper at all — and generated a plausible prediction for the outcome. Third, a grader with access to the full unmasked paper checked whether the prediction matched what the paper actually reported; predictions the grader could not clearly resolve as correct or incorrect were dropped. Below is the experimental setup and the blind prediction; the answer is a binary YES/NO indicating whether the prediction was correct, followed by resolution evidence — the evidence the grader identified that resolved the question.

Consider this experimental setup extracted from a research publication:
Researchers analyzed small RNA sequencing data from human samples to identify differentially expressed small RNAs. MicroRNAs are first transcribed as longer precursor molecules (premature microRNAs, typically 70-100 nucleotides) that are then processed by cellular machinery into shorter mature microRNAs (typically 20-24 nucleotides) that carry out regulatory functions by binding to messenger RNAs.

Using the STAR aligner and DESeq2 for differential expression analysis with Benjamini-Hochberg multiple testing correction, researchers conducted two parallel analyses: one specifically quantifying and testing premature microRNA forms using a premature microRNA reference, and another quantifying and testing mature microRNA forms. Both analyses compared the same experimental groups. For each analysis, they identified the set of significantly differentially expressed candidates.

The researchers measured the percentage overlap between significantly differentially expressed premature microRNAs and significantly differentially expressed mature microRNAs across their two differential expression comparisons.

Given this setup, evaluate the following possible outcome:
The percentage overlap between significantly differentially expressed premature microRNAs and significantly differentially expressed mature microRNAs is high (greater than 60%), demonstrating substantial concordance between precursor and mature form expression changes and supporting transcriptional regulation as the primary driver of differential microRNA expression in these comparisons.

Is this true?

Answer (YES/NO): NO